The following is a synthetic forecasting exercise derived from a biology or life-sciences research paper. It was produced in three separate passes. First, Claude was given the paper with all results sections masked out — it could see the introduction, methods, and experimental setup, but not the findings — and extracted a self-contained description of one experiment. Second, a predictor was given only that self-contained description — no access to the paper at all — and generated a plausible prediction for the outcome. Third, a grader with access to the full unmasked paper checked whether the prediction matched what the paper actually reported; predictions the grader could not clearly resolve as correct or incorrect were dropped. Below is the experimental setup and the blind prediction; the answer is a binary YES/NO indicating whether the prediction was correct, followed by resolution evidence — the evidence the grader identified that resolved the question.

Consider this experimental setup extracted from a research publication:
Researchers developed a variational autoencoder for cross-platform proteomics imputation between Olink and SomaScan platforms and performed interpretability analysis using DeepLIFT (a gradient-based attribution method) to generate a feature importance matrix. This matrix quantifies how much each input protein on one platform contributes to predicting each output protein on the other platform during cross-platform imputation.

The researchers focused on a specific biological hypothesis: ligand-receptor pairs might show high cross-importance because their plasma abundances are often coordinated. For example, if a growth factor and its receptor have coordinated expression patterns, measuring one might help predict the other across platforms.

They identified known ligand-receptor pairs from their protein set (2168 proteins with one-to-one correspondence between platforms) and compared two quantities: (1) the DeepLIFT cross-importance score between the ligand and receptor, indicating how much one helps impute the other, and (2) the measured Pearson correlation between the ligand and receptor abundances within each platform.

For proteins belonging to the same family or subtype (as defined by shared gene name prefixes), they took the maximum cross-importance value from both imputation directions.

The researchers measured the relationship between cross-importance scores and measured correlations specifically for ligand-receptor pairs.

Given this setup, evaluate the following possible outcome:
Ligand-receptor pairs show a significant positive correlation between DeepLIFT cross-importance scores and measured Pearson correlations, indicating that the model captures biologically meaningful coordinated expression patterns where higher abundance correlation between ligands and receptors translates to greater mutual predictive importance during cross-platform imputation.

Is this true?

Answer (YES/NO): NO